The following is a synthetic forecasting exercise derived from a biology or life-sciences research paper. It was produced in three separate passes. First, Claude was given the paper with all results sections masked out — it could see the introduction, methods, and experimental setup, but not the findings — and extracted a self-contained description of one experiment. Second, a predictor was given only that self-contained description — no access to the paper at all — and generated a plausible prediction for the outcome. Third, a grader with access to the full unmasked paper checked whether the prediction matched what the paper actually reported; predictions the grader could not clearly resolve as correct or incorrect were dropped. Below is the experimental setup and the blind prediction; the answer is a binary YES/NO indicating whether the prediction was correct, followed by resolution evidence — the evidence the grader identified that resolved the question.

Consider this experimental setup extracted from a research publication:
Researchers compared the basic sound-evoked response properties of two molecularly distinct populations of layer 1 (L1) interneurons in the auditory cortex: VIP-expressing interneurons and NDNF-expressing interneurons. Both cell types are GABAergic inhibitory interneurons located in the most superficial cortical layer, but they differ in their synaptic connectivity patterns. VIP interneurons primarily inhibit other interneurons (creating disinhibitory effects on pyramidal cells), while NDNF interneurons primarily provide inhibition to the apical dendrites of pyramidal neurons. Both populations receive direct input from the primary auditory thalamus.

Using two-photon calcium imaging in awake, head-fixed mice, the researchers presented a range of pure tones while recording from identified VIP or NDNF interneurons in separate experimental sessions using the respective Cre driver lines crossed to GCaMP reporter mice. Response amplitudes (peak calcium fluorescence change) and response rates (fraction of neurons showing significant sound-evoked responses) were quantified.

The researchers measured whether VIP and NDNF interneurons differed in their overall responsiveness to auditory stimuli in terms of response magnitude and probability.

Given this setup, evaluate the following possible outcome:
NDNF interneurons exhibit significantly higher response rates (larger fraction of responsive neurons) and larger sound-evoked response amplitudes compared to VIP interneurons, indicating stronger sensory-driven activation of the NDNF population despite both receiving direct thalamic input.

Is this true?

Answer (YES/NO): NO